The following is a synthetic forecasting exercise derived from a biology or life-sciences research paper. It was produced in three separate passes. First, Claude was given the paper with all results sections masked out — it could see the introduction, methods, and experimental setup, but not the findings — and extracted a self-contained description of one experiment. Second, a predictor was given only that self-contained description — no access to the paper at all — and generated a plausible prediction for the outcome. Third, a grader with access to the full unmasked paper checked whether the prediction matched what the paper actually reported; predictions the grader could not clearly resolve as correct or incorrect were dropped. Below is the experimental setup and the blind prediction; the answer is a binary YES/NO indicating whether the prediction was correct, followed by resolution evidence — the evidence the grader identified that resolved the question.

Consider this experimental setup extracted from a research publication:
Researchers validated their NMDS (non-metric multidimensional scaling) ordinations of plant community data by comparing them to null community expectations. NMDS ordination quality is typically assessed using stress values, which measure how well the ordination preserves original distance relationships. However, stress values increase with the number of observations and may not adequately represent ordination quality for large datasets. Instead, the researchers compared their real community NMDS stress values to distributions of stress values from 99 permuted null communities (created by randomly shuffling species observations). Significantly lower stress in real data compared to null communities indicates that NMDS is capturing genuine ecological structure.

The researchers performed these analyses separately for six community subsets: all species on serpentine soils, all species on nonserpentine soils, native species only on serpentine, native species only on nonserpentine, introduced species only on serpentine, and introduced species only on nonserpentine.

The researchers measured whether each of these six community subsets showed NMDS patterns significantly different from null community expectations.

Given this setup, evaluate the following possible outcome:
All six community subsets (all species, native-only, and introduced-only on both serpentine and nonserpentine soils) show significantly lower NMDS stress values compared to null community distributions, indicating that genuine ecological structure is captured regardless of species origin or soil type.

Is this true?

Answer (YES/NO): NO